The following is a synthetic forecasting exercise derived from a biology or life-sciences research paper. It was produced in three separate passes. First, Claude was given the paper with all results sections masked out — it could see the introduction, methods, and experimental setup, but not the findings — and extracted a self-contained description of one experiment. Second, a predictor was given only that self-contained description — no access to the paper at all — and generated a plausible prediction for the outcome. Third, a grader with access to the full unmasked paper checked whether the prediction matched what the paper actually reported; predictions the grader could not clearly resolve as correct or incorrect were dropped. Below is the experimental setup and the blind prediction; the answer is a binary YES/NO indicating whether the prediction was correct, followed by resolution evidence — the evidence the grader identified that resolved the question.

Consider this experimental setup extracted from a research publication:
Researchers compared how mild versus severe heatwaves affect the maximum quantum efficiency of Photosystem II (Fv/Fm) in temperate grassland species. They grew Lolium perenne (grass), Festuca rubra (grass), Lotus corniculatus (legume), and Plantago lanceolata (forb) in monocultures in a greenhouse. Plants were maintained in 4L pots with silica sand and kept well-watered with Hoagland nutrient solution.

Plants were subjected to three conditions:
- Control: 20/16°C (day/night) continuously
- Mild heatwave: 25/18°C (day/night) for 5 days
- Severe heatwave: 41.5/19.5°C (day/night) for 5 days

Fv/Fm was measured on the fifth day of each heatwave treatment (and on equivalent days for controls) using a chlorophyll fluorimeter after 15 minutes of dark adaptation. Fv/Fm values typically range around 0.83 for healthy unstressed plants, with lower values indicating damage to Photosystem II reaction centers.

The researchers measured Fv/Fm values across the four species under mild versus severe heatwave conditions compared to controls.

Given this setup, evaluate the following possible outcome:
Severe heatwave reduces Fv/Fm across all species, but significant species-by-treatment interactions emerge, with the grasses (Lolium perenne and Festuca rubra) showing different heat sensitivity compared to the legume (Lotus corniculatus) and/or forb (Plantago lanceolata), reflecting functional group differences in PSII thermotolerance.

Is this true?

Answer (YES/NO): NO